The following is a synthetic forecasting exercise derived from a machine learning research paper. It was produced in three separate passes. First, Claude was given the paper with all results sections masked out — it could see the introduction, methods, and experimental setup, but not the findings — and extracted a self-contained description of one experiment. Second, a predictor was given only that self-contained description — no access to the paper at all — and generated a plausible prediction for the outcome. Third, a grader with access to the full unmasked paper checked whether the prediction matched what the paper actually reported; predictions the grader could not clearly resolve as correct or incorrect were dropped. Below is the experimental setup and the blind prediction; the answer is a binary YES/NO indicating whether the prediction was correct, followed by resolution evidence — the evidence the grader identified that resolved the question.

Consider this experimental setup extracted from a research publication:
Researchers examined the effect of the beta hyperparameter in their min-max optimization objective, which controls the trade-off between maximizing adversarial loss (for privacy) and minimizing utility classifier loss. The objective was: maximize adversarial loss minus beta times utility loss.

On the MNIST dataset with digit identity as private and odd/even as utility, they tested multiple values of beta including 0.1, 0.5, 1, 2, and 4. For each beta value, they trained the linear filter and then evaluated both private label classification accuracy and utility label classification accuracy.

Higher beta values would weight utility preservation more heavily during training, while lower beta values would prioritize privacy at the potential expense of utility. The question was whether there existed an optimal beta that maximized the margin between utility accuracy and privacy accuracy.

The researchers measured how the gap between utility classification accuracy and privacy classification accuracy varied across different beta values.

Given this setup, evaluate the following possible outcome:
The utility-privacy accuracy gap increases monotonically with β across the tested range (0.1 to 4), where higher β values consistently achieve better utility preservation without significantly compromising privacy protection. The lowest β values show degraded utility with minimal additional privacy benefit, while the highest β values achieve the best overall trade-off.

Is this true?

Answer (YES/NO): NO